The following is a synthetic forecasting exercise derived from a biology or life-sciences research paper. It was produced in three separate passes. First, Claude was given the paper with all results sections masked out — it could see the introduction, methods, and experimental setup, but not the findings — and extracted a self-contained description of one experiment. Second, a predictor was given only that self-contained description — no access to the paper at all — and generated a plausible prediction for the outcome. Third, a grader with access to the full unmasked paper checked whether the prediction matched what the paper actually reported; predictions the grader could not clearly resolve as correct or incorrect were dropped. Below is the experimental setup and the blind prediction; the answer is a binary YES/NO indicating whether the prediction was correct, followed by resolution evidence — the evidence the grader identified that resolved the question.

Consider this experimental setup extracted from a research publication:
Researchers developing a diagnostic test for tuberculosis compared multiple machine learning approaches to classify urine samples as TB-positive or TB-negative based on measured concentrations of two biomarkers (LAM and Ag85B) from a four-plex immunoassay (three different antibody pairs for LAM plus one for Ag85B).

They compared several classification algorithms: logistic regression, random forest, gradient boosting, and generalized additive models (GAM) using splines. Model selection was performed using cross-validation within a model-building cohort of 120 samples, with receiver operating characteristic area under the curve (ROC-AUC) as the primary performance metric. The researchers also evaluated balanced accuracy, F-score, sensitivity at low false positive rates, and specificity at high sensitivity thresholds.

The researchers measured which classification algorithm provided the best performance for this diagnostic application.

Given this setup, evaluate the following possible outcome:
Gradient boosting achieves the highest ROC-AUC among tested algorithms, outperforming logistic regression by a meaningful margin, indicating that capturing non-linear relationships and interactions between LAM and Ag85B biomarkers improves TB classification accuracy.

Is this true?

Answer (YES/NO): NO